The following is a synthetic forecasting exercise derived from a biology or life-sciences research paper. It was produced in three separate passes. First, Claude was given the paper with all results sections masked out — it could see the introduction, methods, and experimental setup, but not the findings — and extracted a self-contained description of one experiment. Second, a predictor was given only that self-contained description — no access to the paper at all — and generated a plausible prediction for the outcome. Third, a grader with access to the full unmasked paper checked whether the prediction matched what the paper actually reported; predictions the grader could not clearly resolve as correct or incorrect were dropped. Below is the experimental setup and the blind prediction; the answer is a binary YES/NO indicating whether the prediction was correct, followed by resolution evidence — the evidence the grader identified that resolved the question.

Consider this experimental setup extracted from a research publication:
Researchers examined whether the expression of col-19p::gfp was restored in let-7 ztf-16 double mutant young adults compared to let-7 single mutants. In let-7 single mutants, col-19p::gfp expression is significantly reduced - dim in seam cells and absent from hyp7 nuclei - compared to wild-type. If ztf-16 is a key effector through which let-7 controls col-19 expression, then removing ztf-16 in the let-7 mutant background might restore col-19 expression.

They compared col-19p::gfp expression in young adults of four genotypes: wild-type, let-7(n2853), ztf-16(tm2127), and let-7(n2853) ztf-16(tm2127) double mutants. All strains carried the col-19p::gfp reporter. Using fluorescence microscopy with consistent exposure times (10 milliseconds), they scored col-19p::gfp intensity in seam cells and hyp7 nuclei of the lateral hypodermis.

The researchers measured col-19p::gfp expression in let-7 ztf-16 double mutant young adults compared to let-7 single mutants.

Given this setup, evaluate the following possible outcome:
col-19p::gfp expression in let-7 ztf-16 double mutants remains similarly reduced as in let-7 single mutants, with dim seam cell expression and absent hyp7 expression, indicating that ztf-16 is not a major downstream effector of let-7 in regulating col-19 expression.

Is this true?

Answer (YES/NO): NO